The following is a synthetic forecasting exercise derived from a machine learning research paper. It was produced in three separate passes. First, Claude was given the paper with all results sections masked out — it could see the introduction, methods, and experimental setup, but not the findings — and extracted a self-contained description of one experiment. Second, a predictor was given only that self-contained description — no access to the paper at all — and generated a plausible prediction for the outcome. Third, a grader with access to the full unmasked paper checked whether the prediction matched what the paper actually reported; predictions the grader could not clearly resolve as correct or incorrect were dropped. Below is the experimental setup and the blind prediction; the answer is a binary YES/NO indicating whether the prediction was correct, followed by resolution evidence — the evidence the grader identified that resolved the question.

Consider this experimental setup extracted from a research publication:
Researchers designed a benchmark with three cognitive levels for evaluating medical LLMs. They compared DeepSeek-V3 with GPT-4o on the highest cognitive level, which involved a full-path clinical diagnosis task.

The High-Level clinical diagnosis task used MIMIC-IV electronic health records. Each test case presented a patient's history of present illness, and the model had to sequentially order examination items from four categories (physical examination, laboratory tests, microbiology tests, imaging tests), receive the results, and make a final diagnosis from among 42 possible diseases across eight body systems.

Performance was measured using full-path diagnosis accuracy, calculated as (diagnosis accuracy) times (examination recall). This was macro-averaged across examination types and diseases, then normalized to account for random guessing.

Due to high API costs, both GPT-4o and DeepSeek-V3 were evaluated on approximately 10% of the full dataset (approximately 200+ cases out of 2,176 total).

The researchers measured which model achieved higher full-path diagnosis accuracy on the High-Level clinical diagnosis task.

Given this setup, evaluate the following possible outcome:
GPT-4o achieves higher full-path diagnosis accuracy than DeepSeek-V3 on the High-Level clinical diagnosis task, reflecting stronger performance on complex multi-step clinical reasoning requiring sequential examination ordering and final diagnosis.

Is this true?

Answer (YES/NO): NO